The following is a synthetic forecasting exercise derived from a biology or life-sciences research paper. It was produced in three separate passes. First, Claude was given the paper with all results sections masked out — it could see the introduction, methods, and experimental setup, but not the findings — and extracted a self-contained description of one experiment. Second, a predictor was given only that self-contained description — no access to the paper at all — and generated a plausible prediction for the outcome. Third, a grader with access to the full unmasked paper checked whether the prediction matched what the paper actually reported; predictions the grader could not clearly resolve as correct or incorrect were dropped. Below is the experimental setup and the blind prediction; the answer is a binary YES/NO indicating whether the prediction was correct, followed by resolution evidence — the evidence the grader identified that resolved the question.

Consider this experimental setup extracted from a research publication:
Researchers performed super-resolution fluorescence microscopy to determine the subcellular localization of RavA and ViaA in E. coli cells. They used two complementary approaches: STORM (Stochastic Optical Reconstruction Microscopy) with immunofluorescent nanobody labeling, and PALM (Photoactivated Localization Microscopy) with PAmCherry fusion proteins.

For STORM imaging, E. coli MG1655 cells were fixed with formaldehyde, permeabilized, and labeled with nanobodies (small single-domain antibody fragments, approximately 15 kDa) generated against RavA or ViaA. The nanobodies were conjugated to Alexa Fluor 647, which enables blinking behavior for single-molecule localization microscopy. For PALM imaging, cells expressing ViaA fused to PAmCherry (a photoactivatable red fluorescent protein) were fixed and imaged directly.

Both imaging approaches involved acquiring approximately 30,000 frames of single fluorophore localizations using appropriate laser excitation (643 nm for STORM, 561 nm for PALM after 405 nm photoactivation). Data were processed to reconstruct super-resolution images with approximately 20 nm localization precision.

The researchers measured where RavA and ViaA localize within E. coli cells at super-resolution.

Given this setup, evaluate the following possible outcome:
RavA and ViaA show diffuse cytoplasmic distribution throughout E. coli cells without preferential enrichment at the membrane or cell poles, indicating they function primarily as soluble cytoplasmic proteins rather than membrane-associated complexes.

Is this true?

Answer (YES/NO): NO